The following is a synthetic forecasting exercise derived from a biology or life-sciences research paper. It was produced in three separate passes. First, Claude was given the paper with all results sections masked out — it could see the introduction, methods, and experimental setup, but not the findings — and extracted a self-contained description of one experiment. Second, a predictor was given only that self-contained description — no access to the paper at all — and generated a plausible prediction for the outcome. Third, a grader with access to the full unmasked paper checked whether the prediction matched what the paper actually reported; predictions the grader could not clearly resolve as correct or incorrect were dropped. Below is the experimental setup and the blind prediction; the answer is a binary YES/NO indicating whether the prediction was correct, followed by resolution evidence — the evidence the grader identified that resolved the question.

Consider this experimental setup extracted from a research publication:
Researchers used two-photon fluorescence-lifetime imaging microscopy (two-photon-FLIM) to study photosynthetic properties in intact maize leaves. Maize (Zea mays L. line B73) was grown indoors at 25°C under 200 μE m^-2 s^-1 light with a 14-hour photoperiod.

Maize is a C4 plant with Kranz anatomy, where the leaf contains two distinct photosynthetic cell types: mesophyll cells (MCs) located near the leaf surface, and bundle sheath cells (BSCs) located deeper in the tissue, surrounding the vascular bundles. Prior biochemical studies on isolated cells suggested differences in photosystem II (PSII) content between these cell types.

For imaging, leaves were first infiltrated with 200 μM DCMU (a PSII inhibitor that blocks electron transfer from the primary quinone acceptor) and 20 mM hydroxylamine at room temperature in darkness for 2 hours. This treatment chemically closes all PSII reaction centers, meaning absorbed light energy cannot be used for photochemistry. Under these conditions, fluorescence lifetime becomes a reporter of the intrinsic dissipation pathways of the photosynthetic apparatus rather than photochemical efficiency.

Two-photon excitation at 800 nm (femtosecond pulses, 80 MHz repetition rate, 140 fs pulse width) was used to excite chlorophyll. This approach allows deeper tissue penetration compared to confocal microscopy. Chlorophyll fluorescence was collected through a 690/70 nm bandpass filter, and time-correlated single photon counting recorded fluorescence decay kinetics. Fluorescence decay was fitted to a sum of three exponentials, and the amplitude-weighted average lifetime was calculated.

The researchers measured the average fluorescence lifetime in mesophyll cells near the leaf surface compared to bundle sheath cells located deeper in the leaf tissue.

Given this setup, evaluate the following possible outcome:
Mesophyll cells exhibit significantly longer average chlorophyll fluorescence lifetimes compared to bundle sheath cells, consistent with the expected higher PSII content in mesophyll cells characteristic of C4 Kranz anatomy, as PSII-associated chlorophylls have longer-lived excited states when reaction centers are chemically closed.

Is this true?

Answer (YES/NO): YES